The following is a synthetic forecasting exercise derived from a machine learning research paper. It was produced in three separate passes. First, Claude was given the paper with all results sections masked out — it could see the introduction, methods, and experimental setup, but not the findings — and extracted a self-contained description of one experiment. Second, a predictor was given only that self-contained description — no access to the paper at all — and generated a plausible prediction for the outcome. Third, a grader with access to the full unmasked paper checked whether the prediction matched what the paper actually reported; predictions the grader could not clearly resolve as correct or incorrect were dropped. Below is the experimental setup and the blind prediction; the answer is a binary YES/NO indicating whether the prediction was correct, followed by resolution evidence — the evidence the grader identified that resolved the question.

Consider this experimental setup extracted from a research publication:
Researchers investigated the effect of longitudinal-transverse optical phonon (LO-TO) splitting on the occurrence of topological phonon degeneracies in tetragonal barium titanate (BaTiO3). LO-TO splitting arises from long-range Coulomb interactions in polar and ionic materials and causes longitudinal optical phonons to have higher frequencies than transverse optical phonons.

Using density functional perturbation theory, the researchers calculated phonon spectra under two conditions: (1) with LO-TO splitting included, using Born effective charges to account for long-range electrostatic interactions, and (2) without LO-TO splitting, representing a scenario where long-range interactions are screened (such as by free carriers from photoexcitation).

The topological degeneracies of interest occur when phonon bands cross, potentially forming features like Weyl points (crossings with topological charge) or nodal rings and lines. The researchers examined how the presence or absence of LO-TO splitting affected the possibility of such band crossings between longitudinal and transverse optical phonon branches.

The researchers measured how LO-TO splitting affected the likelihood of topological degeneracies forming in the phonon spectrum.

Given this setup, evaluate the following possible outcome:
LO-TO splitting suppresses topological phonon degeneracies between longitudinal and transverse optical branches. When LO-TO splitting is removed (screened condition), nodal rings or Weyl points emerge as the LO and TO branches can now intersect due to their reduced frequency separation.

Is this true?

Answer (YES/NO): YES